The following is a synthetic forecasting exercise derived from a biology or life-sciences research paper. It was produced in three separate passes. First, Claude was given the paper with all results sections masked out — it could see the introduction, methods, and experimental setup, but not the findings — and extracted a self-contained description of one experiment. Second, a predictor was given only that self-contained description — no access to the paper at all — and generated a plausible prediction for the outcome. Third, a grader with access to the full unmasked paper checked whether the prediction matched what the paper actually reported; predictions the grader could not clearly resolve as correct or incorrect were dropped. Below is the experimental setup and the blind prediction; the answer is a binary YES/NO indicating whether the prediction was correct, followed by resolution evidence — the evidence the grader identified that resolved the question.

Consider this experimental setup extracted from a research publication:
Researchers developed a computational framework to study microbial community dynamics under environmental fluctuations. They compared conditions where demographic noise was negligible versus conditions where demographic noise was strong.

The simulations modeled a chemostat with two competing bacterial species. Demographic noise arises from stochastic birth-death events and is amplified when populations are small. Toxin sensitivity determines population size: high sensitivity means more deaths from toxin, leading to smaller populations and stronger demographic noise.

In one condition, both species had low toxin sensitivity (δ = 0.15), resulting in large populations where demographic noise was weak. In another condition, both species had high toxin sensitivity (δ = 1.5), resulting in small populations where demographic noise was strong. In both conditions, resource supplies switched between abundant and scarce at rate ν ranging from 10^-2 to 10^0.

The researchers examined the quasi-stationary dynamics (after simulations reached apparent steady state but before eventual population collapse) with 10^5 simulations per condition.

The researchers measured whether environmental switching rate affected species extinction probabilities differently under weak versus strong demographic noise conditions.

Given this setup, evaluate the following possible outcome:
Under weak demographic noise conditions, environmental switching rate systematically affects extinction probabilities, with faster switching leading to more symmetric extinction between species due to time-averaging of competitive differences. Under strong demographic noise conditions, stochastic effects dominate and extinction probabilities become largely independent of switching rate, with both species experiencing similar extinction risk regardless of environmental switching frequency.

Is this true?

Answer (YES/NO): NO